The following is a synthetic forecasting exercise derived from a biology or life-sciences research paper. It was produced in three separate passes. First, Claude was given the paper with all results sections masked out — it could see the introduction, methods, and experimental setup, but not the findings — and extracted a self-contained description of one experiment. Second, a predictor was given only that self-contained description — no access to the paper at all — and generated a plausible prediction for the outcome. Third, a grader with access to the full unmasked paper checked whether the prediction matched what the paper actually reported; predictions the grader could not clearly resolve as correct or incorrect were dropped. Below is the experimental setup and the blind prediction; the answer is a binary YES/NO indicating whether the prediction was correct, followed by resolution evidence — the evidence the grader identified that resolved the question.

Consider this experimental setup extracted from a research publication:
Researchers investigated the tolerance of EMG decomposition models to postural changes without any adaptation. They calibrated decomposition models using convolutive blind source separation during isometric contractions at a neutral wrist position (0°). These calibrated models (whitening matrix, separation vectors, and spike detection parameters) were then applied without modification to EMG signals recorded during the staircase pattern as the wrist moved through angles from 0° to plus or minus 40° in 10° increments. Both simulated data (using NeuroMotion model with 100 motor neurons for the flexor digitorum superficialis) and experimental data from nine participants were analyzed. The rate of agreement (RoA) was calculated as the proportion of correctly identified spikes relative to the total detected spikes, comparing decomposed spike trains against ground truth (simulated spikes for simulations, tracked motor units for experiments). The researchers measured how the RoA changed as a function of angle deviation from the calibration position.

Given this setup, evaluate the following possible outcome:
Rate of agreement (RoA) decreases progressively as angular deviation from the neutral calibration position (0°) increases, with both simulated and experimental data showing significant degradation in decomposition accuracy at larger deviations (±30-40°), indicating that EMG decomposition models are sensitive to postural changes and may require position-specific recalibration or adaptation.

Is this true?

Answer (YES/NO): YES